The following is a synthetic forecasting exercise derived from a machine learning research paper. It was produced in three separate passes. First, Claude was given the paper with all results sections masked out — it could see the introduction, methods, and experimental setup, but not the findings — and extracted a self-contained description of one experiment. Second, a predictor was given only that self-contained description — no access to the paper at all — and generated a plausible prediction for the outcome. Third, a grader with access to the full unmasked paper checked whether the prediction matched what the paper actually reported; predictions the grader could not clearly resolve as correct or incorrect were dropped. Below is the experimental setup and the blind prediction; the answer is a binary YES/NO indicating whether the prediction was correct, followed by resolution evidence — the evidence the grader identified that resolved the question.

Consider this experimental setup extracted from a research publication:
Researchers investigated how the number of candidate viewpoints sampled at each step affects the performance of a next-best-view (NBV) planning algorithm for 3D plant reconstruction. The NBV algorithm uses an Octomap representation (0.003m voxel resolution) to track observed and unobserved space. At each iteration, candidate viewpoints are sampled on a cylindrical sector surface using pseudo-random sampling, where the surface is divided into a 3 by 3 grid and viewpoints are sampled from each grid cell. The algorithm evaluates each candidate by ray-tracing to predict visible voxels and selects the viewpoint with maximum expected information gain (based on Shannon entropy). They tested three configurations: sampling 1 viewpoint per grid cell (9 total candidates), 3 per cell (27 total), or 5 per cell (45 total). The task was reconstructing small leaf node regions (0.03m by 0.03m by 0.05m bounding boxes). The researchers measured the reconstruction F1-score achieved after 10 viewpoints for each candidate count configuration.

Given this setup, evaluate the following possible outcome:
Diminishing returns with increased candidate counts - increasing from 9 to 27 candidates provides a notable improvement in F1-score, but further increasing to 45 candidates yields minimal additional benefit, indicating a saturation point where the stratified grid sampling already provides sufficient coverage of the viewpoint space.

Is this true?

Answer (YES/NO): NO